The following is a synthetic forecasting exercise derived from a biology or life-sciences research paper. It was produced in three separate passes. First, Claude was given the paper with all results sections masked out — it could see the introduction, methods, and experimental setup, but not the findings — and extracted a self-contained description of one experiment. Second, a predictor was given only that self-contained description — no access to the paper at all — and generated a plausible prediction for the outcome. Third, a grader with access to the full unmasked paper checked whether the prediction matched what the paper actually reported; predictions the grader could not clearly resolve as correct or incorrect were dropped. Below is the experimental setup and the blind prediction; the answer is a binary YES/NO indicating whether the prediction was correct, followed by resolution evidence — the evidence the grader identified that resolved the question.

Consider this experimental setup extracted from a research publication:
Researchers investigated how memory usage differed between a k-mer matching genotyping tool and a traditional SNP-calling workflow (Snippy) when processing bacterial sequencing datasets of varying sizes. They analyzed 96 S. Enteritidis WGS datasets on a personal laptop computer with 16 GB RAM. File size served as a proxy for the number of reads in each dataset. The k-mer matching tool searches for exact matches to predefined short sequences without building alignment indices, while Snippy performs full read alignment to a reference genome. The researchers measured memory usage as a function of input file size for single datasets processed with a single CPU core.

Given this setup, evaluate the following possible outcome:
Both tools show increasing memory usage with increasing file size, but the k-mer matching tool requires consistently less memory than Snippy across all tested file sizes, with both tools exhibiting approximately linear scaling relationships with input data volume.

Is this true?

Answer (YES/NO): NO